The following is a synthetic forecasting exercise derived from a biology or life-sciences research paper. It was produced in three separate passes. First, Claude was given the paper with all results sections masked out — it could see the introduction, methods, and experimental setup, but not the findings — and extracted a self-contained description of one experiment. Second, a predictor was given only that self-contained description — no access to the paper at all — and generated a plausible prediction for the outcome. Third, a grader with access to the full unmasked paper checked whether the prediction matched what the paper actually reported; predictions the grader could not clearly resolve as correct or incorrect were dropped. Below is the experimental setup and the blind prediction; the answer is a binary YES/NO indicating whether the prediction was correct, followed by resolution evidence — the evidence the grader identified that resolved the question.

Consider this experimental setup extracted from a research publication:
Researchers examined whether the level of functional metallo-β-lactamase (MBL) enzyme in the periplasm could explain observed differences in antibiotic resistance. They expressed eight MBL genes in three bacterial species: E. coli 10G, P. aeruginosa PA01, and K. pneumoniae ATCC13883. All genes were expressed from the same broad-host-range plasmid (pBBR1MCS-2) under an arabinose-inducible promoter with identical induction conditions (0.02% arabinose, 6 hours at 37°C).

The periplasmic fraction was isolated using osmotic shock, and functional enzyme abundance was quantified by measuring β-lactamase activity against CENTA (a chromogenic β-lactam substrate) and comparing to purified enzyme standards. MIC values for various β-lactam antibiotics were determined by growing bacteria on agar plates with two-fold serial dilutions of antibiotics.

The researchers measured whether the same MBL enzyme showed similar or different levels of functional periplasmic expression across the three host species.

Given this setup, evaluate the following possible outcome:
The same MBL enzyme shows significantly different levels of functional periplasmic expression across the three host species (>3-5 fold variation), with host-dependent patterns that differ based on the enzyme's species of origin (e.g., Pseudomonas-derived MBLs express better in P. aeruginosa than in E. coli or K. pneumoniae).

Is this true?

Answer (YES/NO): NO